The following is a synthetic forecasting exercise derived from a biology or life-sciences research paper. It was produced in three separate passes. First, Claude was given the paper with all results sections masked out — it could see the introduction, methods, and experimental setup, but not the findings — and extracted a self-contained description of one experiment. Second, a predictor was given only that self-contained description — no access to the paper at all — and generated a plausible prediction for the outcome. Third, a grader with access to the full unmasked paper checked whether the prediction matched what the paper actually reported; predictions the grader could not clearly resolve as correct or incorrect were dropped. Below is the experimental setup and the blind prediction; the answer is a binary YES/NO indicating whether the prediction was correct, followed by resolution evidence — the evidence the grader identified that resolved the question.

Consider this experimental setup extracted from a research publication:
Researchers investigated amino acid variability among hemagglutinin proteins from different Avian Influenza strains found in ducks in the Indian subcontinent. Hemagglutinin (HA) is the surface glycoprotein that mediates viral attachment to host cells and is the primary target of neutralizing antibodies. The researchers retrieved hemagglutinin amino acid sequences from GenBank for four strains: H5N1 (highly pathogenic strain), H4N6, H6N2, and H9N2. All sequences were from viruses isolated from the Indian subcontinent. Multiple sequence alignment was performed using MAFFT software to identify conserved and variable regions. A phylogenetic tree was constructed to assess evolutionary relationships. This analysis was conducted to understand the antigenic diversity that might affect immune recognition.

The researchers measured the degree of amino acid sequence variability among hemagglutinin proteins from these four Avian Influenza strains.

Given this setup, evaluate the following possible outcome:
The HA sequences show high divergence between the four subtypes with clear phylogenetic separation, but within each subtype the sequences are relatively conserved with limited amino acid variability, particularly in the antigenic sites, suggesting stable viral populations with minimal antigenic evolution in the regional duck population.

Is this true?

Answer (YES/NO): NO